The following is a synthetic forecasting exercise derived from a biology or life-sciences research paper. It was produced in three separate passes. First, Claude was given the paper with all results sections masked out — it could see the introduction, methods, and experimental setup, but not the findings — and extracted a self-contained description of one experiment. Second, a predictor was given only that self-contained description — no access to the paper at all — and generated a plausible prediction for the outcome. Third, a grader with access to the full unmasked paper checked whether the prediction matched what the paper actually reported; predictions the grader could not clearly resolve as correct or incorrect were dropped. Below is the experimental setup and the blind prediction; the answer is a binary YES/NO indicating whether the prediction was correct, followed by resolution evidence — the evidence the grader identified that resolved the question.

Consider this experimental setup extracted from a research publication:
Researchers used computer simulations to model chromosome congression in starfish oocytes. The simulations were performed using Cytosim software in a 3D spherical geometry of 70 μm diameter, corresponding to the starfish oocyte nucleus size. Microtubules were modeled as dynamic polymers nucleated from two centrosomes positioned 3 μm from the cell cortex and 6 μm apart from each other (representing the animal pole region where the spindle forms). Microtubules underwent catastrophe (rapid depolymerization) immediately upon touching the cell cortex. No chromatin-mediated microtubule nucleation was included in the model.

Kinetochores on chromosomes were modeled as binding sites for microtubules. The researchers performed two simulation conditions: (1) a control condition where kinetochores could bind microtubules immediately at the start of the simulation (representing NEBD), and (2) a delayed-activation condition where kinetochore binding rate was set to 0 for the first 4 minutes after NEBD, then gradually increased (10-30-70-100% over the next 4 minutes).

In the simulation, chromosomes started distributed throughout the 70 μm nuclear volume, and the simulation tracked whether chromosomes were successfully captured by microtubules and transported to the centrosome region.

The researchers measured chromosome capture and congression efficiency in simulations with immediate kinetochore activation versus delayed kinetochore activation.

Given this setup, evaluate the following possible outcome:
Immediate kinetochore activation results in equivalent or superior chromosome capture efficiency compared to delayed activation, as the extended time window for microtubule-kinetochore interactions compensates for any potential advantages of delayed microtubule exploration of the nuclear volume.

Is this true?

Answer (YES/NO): YES